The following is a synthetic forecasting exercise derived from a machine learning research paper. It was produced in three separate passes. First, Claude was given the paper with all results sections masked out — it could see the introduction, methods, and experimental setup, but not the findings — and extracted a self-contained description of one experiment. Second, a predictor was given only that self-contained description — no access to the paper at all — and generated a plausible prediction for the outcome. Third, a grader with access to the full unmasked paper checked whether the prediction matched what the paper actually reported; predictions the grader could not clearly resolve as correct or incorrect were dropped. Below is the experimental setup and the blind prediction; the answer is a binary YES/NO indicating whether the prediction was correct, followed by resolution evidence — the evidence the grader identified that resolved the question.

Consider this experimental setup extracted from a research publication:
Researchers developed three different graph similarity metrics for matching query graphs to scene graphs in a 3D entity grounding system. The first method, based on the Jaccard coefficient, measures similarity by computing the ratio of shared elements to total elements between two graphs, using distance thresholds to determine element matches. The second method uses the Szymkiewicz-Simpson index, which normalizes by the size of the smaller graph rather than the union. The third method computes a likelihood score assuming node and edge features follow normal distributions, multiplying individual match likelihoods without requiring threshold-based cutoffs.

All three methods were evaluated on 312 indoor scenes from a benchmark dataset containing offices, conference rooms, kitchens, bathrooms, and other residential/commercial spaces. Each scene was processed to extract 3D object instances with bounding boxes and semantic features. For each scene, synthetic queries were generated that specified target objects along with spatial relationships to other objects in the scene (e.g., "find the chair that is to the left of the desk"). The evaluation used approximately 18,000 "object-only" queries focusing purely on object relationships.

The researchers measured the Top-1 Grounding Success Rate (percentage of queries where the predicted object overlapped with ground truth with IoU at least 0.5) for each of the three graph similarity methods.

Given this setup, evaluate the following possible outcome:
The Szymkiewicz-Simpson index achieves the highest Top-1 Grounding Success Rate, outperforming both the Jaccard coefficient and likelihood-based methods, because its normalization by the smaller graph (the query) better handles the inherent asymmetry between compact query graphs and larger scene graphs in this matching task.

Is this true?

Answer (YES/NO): NO